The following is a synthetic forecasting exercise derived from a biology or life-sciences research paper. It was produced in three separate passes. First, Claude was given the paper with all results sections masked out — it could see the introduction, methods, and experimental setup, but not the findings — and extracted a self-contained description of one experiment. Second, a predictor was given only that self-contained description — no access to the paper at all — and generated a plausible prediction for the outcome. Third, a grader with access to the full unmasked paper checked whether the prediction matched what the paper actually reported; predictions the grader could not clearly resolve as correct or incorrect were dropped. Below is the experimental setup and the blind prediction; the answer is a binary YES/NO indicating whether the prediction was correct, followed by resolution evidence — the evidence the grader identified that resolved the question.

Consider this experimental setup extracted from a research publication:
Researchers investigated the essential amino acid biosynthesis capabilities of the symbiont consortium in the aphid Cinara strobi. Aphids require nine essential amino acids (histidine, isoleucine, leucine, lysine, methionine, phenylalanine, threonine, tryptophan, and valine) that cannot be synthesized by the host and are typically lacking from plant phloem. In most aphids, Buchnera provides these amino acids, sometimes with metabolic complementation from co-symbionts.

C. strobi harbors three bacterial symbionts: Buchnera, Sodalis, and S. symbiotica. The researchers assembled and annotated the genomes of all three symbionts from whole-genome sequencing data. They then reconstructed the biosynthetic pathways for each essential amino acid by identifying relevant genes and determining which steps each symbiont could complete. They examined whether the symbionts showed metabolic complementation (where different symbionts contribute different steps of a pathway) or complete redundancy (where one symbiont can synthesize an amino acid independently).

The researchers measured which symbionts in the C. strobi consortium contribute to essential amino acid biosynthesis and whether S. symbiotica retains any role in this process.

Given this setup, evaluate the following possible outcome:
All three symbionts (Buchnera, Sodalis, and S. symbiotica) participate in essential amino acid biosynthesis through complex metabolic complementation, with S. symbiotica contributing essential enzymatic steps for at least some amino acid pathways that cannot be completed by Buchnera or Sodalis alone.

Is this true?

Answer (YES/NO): NO